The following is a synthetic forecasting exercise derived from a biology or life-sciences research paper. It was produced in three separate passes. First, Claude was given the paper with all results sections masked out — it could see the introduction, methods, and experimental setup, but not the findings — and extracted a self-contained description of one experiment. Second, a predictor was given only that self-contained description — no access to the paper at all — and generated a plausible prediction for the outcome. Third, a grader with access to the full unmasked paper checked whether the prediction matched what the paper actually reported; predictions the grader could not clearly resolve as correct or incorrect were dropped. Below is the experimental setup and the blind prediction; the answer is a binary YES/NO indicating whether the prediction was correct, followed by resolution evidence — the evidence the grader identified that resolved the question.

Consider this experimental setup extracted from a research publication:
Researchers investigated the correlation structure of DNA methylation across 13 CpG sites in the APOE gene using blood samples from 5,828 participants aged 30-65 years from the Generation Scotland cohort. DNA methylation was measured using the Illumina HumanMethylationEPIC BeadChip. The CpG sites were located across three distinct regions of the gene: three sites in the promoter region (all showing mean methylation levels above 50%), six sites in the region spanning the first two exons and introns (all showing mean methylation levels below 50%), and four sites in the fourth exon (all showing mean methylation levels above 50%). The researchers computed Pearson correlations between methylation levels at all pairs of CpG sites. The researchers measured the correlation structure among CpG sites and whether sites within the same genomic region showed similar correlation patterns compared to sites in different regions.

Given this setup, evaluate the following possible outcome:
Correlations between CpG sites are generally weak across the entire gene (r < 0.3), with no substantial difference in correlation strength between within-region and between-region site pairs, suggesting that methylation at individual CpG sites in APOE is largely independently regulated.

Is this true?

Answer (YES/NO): NO